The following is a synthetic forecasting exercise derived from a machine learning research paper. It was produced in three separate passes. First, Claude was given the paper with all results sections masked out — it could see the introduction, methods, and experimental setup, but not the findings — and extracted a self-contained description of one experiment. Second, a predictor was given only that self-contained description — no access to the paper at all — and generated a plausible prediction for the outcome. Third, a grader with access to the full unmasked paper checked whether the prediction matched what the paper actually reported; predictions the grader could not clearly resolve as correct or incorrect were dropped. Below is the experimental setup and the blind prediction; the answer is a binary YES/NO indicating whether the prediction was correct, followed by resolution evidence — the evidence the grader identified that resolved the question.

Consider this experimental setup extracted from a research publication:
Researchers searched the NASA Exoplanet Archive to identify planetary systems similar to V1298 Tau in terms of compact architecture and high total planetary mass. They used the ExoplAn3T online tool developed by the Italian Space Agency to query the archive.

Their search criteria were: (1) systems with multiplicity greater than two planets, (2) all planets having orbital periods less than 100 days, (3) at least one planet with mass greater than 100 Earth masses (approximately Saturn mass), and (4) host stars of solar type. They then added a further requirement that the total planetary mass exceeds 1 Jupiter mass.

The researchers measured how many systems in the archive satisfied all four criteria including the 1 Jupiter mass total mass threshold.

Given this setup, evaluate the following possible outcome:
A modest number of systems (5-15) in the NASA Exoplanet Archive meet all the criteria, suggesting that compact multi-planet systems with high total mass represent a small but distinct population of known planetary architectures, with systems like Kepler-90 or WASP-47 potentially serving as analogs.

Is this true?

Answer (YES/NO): NO